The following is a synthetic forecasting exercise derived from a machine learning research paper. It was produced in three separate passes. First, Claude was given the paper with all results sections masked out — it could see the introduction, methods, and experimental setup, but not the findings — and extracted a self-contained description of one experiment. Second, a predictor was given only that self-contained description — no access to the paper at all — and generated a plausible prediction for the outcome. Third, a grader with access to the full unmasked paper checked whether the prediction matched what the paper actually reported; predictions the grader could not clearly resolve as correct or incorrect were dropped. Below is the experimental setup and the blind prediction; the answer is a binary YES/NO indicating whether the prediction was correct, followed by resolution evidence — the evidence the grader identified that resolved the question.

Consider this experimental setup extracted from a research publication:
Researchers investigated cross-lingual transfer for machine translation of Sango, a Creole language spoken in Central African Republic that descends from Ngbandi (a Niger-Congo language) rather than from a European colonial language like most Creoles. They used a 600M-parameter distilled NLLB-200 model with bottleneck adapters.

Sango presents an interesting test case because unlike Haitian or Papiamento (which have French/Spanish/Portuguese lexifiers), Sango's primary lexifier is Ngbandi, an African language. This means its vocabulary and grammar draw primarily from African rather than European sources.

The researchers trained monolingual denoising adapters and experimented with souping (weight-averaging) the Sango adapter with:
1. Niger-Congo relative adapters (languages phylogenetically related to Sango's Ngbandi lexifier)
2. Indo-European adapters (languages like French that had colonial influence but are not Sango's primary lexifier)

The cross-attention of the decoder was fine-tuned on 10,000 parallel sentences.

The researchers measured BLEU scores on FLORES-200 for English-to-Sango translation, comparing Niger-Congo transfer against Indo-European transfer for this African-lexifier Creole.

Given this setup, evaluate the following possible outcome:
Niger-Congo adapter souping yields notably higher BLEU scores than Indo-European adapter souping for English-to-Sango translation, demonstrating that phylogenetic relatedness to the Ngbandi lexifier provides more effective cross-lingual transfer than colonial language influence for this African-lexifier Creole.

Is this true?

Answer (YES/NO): NO